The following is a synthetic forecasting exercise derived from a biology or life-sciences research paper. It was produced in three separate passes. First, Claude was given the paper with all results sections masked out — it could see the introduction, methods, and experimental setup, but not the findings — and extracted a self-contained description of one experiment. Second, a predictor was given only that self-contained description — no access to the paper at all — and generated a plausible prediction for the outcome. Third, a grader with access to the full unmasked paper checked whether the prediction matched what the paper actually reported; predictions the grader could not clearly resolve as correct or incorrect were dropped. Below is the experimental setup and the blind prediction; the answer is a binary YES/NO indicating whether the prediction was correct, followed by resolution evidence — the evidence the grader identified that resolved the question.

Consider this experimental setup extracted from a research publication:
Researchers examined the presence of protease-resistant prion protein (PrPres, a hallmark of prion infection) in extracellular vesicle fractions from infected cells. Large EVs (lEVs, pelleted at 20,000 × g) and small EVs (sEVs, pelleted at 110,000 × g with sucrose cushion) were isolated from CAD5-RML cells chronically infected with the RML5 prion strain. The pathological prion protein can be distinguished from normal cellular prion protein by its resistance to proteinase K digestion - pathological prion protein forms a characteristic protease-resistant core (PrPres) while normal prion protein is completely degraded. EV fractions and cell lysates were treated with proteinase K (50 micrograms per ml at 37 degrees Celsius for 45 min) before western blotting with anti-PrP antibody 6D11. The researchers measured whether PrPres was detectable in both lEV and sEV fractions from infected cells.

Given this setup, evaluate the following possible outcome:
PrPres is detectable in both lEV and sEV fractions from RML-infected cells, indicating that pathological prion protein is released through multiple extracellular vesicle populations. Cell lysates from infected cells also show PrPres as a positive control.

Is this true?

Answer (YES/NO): YES